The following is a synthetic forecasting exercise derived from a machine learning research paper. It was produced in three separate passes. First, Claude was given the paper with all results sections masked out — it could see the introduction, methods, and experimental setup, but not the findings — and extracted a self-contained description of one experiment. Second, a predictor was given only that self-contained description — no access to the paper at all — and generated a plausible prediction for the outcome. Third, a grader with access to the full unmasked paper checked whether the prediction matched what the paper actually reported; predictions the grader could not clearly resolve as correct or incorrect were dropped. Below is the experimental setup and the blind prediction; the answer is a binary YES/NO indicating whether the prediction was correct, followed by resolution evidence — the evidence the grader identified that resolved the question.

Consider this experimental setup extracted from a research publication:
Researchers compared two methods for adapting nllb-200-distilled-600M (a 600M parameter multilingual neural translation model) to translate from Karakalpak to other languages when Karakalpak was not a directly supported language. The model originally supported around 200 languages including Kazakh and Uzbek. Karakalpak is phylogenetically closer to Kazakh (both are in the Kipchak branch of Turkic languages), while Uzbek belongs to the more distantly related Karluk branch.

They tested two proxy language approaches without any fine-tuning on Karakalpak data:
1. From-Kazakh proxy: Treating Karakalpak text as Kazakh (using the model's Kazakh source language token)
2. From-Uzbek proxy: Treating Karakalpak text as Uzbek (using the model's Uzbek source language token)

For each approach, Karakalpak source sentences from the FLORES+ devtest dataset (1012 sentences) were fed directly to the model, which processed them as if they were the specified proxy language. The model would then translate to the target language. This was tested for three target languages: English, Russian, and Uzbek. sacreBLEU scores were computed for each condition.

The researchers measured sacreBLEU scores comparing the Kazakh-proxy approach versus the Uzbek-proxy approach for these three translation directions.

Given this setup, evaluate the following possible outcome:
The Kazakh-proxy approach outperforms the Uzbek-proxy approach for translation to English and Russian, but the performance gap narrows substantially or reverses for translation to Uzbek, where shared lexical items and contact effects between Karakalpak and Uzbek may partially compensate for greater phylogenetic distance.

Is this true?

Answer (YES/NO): NO